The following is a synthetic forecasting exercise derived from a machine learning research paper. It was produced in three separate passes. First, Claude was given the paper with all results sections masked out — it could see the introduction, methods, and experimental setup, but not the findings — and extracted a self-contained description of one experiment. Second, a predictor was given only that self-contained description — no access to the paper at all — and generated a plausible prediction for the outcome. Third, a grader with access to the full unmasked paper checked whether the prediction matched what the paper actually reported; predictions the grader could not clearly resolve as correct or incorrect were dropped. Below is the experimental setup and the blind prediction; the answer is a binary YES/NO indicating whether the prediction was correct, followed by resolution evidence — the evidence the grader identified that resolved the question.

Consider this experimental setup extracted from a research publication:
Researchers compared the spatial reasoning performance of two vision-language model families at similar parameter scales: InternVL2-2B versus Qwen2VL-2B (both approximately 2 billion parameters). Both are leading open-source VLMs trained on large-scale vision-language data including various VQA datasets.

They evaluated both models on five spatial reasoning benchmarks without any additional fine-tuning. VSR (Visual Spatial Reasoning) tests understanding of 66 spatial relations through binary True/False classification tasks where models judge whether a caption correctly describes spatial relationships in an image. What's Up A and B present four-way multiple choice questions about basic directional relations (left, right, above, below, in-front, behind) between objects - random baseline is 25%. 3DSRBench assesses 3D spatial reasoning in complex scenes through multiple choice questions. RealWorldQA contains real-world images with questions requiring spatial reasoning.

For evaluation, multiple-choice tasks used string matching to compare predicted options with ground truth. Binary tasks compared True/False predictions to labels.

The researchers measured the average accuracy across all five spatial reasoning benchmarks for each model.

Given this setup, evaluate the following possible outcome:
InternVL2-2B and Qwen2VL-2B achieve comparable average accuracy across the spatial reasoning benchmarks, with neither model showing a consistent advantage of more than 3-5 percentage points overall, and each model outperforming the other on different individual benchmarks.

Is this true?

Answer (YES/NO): NO